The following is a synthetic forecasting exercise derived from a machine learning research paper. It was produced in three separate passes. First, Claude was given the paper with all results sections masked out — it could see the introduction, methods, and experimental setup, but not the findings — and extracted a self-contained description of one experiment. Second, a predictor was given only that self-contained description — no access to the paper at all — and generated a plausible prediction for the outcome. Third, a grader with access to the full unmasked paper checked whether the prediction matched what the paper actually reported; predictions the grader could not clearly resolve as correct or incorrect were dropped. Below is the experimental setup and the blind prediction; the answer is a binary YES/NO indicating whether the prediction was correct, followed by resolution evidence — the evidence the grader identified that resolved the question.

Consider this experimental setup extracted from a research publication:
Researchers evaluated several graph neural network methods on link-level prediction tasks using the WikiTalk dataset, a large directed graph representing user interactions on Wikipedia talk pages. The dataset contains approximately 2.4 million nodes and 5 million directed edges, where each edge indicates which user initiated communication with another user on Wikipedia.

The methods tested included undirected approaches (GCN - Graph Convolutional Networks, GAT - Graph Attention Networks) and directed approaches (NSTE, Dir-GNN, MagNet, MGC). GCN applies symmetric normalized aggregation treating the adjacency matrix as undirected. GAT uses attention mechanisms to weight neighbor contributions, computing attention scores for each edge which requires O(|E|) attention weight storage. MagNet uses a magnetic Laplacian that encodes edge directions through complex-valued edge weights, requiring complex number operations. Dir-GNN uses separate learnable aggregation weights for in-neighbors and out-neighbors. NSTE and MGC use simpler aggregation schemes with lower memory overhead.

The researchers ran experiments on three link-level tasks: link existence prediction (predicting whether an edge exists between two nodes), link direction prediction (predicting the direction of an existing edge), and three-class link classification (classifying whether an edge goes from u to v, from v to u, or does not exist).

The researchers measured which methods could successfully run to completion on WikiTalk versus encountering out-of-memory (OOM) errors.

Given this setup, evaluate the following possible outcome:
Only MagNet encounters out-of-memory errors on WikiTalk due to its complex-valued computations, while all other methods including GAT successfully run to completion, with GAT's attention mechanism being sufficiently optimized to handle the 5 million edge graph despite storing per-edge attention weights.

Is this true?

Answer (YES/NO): NO